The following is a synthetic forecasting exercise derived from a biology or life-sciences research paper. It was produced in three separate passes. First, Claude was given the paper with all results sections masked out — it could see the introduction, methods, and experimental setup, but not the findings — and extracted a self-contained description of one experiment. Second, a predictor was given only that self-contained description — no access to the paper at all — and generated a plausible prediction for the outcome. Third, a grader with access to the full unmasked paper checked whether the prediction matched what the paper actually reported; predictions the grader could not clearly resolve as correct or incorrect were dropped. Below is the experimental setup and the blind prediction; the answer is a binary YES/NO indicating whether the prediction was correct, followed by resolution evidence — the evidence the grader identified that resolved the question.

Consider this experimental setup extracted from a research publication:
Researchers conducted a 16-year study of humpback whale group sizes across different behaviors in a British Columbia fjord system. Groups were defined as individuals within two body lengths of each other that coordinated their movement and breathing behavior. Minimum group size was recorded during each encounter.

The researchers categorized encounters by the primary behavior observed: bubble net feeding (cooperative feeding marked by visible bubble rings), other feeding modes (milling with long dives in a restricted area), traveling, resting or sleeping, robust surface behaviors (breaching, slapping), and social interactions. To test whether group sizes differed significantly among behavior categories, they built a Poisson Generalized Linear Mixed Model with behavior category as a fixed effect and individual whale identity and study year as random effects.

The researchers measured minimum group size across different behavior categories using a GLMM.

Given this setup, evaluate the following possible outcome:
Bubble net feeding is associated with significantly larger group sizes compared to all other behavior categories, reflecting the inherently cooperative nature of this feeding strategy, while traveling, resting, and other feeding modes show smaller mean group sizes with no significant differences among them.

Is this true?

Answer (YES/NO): NO